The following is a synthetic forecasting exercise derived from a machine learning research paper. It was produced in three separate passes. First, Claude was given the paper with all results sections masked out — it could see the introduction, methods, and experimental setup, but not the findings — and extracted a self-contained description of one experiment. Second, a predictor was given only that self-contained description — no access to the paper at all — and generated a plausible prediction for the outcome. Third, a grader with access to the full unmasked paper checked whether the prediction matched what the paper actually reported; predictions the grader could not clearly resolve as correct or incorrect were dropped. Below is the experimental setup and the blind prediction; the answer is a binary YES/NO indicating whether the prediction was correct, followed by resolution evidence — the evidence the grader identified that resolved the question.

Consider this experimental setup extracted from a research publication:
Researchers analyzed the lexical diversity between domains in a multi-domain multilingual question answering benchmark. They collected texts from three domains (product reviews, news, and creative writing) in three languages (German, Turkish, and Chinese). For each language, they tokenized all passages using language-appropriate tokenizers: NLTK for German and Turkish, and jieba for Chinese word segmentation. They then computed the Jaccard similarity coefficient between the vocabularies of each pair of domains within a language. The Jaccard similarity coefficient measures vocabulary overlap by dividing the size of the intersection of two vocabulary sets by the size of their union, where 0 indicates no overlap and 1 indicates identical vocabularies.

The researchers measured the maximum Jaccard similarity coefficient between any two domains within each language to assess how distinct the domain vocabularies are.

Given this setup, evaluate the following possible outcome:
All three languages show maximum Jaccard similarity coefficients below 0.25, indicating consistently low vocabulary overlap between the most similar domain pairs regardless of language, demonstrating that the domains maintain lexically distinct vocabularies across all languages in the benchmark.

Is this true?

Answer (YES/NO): YES